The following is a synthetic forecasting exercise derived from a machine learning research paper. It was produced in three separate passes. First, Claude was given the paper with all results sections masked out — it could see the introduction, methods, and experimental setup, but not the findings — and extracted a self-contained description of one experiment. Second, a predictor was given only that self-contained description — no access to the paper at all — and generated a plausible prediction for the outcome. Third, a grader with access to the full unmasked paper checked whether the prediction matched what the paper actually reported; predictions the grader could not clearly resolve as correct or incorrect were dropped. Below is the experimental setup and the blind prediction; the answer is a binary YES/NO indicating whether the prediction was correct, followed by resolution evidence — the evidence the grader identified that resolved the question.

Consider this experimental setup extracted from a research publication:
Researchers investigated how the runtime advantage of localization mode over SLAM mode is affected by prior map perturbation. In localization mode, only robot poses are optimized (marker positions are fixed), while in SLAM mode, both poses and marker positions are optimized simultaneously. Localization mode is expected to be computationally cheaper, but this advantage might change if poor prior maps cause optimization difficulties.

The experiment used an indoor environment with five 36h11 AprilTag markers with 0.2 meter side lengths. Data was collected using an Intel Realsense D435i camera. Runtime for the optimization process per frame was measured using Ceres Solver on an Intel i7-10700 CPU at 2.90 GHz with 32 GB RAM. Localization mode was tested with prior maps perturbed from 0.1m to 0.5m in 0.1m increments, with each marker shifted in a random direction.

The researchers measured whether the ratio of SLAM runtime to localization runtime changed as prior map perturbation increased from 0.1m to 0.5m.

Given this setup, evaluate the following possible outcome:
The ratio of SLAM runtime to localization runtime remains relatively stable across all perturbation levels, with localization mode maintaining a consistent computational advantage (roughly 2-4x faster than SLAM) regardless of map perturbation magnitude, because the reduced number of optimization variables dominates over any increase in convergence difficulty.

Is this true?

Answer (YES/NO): NO